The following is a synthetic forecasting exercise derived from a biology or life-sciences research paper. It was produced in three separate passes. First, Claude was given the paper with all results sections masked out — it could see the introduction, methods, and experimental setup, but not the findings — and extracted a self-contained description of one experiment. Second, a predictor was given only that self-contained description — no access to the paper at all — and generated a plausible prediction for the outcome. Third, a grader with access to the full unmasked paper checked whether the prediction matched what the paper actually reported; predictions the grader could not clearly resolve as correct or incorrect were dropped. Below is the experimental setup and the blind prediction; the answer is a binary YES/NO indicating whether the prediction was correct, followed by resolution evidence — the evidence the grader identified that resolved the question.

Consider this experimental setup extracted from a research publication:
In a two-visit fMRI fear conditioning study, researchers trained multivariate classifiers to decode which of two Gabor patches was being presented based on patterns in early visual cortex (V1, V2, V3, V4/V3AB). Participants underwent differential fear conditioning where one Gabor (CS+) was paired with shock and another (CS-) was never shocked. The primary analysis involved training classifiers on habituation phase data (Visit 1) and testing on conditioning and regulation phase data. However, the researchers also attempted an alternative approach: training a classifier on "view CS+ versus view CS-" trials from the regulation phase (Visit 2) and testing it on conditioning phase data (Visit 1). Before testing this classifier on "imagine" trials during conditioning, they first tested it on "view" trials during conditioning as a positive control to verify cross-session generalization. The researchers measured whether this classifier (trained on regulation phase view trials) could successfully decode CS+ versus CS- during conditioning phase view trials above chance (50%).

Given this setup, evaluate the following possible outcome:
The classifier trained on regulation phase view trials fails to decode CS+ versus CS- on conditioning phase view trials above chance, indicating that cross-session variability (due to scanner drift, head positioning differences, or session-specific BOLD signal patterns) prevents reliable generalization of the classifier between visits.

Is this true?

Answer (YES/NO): YES